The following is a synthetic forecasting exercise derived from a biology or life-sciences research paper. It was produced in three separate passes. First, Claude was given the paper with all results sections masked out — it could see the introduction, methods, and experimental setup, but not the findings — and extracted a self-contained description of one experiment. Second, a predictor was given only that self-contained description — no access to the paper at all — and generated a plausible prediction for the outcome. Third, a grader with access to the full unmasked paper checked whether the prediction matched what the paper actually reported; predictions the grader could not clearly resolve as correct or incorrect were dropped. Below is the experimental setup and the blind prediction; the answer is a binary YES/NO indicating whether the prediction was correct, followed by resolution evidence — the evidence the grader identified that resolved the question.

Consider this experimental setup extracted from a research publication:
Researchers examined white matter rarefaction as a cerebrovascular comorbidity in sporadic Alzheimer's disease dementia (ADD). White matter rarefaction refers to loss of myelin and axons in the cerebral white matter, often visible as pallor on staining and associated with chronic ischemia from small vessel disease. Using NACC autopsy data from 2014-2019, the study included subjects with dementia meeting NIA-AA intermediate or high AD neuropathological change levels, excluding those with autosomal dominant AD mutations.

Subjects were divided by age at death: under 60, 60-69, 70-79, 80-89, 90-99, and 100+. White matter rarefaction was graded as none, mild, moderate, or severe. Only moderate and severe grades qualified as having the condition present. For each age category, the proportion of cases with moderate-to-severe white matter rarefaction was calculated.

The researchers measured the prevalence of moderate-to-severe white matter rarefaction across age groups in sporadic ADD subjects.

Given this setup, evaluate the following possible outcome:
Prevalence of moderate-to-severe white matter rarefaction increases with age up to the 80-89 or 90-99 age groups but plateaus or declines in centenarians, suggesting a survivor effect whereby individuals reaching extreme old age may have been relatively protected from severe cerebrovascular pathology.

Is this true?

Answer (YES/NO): NO